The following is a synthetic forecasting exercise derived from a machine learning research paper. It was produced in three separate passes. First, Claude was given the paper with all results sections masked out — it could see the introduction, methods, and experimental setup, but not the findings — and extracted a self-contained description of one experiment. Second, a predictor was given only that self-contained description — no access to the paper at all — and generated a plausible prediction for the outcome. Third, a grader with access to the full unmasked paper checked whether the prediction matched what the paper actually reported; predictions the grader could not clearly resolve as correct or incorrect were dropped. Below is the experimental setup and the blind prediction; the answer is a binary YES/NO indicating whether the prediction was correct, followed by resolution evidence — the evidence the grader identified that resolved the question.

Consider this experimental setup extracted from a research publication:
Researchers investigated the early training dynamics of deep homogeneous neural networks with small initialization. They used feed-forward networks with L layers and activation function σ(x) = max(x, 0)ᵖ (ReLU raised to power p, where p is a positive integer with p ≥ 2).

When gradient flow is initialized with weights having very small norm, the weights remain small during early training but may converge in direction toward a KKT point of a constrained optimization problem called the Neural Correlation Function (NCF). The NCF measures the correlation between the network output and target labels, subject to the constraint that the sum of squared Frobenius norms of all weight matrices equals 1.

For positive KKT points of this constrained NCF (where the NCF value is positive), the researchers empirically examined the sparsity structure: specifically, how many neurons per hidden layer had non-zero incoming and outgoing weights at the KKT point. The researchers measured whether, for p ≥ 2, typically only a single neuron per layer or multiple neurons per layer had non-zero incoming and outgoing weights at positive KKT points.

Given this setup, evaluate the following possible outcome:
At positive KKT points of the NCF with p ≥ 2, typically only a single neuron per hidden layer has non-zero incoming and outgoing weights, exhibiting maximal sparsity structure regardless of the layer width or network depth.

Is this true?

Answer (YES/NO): YES